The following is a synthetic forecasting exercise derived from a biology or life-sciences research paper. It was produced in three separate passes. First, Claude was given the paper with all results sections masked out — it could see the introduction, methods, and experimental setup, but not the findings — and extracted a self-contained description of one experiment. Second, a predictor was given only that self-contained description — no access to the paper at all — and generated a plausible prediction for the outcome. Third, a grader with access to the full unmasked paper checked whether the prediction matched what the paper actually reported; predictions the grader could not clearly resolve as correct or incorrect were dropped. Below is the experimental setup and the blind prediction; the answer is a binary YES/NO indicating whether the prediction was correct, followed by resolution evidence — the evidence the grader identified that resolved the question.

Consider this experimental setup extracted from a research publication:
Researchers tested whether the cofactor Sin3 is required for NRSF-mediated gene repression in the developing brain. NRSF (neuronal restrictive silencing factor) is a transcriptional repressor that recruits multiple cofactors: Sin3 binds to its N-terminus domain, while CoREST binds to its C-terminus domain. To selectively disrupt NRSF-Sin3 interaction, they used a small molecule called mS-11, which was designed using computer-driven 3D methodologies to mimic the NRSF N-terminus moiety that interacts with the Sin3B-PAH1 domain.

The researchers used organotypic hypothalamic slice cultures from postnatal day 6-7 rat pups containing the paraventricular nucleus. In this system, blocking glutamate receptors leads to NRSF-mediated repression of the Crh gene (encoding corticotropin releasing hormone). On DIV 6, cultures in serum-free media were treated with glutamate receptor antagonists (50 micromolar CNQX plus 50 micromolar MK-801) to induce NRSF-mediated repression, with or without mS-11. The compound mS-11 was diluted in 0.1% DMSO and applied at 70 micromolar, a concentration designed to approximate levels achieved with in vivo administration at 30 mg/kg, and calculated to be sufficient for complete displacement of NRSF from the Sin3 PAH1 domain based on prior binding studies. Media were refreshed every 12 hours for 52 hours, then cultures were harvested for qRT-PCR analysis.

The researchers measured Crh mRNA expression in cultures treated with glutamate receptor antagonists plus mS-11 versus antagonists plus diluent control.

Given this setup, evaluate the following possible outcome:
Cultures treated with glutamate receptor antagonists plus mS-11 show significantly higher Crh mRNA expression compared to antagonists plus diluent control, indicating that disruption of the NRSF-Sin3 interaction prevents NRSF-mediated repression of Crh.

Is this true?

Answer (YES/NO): NO